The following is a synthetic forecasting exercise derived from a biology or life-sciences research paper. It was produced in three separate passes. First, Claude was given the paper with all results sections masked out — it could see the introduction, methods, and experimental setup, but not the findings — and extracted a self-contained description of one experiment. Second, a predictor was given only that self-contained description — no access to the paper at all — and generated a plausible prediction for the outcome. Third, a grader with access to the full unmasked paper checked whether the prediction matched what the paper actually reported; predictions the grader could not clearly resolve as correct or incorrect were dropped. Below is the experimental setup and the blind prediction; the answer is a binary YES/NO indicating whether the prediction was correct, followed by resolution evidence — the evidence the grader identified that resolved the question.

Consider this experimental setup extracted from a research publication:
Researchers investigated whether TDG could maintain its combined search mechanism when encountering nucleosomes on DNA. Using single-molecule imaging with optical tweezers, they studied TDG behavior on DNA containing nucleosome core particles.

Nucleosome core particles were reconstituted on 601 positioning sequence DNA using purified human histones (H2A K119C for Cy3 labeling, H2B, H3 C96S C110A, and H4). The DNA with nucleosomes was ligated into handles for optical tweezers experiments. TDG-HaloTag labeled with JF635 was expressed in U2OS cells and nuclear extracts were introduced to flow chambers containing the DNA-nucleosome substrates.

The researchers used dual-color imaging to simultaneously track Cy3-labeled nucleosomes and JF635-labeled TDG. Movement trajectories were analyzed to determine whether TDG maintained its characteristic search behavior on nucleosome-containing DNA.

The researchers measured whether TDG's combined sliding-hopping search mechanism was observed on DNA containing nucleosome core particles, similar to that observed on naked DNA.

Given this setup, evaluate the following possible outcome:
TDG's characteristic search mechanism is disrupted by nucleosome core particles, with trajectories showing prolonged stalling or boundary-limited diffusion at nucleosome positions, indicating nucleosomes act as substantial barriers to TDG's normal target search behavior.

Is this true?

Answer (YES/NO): NO